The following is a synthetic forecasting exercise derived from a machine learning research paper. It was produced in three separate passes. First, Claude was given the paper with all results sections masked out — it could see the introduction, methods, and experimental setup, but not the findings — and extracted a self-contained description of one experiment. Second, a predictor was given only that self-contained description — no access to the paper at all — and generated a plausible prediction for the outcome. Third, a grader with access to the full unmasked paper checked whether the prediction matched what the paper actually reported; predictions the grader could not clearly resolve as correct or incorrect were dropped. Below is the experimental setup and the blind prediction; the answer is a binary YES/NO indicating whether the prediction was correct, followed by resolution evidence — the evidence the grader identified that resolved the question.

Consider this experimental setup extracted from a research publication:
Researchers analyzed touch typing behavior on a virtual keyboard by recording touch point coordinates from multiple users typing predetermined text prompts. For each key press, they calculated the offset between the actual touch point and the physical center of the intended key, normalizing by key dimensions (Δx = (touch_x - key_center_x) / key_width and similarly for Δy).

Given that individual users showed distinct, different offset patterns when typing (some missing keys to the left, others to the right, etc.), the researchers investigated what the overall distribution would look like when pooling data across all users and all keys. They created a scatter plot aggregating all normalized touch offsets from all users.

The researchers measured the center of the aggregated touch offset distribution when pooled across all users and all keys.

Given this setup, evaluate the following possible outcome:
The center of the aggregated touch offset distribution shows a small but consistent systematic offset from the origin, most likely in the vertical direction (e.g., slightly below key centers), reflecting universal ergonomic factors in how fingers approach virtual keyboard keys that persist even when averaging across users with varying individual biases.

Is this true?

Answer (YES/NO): NO